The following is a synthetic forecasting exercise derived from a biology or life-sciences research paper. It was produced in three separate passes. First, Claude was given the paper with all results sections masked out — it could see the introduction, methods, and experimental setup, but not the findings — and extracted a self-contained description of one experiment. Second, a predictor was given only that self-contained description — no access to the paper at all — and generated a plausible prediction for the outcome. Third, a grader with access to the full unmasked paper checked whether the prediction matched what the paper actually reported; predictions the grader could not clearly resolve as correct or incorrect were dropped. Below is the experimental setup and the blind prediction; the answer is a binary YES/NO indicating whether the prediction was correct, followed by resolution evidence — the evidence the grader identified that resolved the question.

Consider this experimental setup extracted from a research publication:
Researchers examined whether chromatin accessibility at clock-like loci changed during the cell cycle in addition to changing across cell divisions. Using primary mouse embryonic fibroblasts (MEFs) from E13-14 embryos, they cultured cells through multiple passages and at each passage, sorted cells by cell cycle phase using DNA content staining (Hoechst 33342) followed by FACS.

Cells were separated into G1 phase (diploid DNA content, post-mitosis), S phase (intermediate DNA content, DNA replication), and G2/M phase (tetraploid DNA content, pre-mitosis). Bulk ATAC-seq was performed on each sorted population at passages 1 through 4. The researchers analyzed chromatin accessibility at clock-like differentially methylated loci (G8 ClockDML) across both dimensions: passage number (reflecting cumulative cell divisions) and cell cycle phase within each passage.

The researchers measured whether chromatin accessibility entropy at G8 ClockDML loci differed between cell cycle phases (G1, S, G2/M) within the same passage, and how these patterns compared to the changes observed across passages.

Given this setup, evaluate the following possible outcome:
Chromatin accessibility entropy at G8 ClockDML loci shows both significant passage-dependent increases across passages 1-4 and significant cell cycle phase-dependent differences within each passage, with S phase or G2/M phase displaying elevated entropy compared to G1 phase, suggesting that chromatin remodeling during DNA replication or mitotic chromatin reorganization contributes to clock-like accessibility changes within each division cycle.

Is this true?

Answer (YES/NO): NO